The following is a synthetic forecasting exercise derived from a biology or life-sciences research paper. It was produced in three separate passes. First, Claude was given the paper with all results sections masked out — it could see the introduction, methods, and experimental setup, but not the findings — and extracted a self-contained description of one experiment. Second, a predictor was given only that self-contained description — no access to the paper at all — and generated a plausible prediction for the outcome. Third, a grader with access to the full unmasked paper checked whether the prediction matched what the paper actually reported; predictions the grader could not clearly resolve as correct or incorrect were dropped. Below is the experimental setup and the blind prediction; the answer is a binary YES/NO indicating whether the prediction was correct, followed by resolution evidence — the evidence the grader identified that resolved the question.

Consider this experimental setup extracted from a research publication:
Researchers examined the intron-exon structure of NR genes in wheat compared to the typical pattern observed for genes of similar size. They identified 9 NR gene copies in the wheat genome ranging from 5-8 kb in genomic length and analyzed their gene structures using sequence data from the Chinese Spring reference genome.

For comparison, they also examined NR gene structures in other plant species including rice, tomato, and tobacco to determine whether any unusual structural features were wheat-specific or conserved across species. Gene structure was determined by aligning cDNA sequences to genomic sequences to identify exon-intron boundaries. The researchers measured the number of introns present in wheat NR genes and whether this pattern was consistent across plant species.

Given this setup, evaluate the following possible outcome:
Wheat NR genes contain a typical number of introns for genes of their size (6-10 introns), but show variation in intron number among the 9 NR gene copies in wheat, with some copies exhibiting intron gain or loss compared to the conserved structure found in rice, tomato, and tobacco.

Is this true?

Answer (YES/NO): NO